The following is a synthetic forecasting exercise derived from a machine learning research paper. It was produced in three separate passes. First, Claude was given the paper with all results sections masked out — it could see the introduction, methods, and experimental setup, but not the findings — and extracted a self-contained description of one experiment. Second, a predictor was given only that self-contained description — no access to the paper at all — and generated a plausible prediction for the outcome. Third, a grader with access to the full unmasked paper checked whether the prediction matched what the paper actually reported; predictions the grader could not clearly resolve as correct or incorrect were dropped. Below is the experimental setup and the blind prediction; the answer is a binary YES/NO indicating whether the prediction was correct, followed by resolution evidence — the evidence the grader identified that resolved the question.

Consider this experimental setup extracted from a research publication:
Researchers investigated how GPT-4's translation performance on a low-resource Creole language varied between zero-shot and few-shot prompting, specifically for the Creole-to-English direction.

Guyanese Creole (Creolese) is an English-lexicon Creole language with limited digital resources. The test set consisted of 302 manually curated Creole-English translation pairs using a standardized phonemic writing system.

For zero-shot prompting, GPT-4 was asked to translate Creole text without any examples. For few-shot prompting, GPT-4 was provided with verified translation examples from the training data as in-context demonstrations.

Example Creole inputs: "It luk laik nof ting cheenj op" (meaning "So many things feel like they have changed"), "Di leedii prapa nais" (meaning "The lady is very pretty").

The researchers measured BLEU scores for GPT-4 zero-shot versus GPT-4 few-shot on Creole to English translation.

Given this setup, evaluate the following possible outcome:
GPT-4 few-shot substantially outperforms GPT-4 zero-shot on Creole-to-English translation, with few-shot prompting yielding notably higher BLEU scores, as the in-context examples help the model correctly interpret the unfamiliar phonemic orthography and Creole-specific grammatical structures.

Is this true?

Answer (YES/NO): NO